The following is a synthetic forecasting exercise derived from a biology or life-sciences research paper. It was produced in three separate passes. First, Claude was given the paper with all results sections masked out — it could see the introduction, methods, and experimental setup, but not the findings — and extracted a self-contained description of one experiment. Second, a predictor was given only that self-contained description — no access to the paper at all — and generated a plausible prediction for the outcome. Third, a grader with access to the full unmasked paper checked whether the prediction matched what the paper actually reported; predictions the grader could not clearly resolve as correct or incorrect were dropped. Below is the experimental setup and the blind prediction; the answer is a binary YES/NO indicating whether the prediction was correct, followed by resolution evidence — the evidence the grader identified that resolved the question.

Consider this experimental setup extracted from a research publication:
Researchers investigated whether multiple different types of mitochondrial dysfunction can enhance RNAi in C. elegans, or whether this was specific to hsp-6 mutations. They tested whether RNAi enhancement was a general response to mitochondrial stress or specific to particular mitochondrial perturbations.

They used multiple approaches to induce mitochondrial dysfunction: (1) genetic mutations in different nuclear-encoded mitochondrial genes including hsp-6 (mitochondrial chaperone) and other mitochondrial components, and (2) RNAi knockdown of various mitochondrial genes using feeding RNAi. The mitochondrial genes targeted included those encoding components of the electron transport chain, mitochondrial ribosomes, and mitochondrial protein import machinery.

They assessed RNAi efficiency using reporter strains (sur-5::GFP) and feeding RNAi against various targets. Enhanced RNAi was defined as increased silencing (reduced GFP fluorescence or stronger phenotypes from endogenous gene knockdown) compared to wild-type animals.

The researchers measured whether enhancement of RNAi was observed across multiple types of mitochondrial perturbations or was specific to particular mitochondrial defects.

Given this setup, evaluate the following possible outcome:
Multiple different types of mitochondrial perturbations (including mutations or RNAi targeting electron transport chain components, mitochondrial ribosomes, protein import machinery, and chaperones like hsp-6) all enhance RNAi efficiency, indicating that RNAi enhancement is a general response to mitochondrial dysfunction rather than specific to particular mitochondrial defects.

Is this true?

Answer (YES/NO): NO